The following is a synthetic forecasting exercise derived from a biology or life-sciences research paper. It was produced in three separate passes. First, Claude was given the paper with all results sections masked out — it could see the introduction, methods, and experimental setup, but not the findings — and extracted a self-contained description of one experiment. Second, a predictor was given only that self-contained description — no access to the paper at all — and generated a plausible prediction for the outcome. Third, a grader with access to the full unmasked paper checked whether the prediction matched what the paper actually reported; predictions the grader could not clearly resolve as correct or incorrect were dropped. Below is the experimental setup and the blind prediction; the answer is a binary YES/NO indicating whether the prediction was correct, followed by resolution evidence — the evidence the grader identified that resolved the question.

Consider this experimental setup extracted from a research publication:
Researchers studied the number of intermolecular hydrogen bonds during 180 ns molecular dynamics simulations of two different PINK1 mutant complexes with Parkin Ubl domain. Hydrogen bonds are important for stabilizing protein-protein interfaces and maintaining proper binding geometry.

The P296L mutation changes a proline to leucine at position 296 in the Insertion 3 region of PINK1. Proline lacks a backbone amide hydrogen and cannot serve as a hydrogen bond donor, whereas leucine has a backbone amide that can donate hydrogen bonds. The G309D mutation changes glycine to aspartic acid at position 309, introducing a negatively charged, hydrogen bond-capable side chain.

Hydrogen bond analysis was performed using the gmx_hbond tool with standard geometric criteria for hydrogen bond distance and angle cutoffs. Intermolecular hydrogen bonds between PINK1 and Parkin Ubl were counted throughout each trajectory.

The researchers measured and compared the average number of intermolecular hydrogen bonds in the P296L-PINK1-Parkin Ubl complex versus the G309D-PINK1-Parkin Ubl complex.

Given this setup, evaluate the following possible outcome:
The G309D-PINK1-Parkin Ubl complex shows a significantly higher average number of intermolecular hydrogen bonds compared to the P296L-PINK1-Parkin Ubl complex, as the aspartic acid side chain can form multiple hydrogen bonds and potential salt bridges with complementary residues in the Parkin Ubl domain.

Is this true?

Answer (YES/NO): NO